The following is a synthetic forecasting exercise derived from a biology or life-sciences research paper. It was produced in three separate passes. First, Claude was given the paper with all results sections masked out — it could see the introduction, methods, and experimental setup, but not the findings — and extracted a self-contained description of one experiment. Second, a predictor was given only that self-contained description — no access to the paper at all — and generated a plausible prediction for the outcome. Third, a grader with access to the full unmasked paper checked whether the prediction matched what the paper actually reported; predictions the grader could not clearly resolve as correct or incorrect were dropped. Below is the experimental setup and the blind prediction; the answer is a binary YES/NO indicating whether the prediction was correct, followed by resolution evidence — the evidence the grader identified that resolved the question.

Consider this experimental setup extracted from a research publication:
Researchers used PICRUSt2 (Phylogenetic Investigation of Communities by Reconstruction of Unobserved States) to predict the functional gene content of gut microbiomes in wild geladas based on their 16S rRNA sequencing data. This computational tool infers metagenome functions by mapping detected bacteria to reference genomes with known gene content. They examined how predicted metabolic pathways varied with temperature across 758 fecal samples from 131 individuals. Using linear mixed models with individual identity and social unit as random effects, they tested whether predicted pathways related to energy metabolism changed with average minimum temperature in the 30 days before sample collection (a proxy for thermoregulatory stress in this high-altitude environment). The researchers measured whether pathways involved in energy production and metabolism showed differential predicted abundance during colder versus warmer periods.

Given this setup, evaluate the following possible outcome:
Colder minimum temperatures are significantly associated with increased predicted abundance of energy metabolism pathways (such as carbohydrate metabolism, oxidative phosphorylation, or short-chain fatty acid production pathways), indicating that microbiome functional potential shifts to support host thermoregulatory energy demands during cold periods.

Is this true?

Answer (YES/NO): YES